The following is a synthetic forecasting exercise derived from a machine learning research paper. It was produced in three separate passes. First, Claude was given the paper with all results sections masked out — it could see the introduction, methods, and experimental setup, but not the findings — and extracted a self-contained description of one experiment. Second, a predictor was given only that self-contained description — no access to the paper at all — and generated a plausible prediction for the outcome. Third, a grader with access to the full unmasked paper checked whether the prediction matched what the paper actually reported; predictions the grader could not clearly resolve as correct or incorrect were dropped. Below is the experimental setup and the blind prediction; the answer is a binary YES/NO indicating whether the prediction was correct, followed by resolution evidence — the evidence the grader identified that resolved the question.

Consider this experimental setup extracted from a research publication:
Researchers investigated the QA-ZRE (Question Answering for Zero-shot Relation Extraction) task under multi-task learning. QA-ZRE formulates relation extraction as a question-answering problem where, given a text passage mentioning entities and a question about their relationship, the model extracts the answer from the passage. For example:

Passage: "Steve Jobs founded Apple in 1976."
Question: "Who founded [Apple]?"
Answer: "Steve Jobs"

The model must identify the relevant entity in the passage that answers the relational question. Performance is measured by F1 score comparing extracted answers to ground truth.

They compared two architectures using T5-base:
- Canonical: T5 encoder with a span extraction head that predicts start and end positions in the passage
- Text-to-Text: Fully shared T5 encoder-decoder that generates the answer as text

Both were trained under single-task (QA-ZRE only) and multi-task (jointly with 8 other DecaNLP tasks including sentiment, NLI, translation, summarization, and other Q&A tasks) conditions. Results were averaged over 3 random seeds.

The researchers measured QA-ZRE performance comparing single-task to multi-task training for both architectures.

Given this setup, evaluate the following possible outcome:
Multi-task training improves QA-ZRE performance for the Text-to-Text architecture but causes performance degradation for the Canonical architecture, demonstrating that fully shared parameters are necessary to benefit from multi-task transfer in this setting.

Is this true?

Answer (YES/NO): NO